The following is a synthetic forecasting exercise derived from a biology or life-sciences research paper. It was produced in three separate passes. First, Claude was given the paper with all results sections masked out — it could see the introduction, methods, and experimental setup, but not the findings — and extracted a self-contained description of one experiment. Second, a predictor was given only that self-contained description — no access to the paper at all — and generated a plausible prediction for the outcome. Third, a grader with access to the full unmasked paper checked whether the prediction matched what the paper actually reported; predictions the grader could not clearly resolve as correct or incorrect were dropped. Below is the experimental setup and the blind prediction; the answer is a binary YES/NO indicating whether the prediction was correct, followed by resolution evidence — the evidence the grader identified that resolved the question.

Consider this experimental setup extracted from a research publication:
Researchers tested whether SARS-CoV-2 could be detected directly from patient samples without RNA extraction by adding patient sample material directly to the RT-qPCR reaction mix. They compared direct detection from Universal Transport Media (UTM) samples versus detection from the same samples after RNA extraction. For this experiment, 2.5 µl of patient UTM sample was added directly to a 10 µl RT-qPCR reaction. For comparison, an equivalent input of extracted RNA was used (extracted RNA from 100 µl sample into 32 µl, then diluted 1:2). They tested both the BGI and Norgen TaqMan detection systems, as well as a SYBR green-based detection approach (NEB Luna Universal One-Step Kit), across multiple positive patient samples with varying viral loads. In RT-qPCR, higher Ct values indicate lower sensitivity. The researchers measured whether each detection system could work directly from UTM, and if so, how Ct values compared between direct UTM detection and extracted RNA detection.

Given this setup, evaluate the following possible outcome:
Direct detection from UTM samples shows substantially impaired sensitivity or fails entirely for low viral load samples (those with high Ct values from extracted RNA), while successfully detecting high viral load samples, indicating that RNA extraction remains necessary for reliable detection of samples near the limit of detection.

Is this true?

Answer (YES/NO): YES